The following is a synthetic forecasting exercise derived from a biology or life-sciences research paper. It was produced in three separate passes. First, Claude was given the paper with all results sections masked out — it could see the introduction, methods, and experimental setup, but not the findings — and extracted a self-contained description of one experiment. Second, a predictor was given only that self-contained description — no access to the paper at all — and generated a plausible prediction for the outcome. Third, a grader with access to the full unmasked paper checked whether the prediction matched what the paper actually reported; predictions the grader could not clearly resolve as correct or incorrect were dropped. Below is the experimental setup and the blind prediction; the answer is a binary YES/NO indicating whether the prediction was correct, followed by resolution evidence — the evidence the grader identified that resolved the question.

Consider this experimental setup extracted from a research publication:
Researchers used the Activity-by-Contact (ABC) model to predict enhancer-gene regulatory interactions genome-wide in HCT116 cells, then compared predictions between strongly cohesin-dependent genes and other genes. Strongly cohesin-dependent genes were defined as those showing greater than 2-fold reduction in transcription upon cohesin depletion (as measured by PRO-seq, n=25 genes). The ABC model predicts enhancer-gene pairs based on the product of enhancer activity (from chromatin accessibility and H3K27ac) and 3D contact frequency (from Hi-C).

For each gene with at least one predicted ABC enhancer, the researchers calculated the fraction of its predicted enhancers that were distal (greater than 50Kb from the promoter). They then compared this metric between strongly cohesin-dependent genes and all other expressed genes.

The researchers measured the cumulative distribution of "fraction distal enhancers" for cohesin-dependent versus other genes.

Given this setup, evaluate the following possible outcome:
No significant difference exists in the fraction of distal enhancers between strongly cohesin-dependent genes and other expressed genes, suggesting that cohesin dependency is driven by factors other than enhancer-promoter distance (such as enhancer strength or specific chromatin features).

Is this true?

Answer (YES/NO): NO